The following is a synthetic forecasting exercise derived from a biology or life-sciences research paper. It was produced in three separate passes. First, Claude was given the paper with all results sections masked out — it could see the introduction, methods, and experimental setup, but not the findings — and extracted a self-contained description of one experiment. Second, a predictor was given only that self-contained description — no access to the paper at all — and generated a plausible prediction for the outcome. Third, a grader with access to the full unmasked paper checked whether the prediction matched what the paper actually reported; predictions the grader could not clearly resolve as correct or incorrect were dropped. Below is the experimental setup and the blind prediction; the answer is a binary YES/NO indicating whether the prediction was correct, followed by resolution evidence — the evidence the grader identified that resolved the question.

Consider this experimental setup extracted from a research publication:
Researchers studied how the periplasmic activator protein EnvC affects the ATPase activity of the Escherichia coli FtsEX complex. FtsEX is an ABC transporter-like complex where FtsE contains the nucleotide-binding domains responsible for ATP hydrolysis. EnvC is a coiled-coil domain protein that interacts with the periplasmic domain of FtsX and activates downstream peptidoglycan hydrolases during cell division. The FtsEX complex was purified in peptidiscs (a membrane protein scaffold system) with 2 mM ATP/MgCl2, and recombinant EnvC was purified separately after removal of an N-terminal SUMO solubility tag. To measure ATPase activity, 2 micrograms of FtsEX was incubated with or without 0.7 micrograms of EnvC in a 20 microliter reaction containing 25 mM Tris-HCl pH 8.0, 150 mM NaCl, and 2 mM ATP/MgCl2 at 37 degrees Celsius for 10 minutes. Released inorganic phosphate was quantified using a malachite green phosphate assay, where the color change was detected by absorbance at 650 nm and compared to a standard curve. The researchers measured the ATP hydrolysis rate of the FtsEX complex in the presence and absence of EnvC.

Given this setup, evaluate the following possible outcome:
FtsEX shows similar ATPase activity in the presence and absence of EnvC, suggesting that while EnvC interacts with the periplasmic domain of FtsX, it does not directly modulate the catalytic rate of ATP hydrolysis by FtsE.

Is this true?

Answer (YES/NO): NO